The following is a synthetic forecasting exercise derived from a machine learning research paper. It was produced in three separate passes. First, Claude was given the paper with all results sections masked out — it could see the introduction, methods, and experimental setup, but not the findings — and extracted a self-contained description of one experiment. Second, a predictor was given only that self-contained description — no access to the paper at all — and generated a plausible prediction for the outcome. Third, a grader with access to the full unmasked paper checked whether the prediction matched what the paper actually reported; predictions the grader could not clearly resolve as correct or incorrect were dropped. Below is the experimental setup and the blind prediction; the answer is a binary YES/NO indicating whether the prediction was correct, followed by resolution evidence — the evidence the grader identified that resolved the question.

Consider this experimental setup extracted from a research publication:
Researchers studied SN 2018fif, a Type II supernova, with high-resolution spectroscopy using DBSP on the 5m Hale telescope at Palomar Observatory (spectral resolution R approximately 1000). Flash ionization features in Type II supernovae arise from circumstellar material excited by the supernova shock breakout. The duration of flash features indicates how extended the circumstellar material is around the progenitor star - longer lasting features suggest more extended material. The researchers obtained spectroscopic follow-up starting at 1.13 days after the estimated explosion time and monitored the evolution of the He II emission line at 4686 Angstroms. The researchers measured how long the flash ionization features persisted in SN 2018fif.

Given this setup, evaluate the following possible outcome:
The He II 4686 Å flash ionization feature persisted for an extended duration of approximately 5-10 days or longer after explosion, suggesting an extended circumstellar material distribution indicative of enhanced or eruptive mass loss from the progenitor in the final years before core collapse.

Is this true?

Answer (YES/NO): NO